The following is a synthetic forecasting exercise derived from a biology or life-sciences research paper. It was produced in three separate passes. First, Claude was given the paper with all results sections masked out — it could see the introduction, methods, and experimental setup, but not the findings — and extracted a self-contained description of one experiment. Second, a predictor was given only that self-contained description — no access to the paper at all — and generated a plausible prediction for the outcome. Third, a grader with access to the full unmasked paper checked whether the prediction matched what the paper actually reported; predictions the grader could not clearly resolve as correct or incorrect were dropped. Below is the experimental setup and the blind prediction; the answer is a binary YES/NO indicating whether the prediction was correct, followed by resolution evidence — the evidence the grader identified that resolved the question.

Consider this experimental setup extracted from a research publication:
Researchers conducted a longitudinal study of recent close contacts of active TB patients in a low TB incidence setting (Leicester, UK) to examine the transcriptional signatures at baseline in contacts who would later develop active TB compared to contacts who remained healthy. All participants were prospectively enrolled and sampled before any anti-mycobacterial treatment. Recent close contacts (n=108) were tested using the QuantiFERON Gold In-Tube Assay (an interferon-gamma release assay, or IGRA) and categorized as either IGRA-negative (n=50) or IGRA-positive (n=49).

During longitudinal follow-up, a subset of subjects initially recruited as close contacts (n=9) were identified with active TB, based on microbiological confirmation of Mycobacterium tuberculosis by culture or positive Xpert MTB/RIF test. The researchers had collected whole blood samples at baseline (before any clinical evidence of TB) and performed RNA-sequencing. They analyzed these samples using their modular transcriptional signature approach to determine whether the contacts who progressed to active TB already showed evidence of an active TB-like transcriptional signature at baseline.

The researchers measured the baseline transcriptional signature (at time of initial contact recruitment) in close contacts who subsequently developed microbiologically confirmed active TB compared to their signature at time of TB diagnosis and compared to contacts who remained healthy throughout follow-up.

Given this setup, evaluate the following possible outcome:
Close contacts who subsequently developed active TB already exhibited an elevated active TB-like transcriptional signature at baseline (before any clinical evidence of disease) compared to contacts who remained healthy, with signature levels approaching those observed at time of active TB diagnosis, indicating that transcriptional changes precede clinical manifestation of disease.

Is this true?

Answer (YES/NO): NO